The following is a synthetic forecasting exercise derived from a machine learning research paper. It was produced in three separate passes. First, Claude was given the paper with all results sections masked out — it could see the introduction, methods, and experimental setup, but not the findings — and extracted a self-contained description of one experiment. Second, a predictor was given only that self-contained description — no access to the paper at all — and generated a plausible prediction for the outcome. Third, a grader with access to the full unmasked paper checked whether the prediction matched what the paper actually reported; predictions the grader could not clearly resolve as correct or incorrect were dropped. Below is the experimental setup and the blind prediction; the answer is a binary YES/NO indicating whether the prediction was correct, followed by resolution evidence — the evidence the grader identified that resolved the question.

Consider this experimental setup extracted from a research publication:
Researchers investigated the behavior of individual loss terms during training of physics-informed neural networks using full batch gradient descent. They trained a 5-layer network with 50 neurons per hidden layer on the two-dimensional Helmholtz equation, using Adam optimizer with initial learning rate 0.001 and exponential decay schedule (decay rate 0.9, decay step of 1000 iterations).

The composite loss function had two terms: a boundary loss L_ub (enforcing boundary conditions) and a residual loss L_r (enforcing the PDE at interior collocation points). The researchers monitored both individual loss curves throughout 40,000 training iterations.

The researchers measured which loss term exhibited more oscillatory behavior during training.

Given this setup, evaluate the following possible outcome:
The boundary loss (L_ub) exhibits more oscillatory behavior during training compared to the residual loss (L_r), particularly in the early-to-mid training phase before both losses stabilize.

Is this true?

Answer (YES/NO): NO